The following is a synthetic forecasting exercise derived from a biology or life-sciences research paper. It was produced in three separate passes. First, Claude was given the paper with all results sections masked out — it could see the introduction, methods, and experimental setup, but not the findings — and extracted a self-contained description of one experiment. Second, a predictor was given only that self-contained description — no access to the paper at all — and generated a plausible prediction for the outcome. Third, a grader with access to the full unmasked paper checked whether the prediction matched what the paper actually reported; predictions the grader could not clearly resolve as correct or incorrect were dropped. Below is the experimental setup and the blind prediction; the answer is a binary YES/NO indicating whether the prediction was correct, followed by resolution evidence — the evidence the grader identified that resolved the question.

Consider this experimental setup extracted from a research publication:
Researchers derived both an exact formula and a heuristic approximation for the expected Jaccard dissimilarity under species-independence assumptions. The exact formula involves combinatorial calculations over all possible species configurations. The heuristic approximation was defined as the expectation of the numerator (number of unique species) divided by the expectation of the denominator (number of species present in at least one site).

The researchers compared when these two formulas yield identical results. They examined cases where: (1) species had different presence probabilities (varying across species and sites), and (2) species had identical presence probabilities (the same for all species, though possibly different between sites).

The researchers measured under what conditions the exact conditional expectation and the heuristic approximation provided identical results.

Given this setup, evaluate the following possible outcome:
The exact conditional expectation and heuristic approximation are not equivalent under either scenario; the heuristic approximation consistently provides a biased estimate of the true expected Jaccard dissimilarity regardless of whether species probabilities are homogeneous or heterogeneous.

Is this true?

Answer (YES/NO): NO